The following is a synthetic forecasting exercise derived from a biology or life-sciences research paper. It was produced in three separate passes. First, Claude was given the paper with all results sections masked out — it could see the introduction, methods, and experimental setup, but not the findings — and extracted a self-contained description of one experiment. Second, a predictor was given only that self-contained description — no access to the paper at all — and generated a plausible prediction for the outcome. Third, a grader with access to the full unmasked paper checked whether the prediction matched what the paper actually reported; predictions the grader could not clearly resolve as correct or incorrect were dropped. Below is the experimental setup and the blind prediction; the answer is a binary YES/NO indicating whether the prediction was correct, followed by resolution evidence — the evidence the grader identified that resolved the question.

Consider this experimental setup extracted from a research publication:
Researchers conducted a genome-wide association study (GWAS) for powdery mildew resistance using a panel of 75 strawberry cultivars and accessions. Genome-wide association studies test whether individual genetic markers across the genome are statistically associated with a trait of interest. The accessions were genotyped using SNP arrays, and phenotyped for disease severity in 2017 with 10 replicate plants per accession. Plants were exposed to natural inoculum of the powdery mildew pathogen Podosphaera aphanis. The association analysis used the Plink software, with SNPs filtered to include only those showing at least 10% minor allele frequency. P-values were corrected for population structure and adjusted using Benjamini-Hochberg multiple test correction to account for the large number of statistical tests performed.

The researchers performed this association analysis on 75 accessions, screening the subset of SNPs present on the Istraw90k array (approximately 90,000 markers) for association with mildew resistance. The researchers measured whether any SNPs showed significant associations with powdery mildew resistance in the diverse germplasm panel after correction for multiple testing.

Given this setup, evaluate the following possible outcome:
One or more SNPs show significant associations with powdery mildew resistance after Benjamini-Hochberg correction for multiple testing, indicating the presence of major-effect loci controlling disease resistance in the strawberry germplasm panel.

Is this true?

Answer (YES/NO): NO